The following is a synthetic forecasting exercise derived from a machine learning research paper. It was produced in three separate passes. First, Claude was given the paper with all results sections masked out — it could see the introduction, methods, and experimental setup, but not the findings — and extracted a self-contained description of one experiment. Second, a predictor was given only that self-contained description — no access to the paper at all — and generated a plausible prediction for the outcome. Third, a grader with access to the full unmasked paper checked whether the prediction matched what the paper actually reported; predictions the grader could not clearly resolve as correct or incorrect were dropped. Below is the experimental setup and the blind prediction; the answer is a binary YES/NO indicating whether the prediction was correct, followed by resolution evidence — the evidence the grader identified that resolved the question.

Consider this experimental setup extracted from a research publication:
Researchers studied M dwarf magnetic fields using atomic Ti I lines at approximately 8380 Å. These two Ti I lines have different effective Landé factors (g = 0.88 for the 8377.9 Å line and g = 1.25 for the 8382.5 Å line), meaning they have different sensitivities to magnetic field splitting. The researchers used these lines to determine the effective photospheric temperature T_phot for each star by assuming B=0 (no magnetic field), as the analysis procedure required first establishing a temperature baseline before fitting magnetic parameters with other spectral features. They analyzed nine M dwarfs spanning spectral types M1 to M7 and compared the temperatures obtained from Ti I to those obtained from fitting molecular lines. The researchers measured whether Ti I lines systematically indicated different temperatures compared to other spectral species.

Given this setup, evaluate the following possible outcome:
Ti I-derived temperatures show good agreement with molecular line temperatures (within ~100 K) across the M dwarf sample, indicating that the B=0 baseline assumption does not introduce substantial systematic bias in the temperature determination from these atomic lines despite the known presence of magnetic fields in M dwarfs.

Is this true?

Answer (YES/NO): NO